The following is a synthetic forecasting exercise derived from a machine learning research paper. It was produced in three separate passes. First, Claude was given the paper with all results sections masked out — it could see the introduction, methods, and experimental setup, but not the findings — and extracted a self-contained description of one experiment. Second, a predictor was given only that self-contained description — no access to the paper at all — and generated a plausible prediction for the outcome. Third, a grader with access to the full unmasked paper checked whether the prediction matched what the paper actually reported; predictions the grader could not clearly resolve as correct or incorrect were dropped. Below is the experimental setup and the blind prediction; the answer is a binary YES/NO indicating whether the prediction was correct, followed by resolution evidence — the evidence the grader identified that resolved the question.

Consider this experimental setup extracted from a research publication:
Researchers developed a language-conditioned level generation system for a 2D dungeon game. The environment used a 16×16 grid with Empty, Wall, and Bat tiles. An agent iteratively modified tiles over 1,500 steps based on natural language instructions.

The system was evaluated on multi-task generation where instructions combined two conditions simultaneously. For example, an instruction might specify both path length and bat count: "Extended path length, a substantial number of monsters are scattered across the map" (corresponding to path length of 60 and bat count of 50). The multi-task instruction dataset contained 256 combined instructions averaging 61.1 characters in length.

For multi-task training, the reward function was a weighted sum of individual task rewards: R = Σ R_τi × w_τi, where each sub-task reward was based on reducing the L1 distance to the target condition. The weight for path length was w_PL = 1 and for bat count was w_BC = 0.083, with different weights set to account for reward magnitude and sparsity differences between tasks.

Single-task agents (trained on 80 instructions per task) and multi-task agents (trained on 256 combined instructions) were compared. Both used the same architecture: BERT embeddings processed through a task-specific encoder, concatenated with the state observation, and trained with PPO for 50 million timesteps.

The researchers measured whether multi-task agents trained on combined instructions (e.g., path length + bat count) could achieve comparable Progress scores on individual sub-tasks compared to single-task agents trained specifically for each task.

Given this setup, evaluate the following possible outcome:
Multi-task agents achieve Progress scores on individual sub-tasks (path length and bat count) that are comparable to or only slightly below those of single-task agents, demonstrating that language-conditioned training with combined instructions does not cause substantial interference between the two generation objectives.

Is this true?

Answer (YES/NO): NO